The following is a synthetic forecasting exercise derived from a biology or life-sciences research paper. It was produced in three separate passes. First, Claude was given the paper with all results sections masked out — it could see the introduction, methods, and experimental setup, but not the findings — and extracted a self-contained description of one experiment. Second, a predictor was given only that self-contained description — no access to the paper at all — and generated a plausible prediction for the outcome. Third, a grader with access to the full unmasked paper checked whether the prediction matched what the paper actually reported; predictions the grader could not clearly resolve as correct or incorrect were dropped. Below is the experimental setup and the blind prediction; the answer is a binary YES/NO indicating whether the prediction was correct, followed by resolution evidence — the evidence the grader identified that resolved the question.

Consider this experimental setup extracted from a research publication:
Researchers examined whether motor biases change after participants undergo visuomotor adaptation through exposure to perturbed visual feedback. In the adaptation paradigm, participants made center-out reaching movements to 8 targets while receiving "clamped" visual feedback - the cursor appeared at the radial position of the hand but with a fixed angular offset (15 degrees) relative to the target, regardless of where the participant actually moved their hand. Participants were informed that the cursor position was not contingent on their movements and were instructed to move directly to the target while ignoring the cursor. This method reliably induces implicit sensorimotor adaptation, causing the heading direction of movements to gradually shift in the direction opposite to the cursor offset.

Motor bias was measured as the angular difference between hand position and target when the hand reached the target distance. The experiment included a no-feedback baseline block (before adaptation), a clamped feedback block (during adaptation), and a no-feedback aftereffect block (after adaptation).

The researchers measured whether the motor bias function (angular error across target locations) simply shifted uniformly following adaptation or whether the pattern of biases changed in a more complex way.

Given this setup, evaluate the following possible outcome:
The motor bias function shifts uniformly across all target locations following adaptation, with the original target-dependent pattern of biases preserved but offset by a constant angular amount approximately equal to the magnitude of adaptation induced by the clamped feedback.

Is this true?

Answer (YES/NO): YES